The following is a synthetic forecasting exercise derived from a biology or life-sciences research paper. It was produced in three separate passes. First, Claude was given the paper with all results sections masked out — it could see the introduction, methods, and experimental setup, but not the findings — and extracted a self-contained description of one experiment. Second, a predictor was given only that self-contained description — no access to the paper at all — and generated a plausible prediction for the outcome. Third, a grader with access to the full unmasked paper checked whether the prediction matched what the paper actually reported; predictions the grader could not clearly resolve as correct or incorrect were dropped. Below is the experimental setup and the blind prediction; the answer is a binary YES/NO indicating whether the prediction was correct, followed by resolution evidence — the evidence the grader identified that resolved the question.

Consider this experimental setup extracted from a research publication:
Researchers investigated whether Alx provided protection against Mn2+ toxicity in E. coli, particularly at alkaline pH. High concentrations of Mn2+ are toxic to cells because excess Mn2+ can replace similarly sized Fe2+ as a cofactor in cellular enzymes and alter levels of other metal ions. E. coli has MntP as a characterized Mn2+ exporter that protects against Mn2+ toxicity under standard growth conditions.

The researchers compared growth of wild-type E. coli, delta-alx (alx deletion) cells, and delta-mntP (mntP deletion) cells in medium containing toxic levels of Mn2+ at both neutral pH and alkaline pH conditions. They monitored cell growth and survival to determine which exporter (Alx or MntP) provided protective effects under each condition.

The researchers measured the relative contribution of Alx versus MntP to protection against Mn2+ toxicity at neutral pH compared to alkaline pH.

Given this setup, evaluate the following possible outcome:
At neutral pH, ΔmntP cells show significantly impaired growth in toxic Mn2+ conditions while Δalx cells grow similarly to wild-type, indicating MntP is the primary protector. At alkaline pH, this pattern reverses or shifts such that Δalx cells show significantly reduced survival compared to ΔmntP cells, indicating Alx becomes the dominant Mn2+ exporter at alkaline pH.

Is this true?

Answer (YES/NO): NO